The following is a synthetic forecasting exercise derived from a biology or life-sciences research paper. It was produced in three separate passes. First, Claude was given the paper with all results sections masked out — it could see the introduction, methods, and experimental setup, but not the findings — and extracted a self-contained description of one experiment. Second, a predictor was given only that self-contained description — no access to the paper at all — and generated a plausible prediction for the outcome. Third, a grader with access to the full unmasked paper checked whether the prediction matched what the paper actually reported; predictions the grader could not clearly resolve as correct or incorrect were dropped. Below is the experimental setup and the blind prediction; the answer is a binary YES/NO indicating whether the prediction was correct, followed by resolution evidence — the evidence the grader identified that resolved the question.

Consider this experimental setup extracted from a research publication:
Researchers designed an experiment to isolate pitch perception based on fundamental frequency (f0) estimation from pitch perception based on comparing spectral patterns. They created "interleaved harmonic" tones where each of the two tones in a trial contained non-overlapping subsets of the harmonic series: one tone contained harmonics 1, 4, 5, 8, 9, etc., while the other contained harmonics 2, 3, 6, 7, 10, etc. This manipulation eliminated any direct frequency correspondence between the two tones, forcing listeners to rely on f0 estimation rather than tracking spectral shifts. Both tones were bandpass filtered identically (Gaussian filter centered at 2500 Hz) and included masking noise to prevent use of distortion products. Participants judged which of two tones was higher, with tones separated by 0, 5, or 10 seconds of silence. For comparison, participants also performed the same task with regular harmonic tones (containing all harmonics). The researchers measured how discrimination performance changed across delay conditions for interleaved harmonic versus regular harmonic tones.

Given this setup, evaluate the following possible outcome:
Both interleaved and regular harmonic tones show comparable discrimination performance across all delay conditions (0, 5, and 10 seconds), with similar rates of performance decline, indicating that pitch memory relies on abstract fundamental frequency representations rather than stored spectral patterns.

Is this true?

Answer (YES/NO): NO